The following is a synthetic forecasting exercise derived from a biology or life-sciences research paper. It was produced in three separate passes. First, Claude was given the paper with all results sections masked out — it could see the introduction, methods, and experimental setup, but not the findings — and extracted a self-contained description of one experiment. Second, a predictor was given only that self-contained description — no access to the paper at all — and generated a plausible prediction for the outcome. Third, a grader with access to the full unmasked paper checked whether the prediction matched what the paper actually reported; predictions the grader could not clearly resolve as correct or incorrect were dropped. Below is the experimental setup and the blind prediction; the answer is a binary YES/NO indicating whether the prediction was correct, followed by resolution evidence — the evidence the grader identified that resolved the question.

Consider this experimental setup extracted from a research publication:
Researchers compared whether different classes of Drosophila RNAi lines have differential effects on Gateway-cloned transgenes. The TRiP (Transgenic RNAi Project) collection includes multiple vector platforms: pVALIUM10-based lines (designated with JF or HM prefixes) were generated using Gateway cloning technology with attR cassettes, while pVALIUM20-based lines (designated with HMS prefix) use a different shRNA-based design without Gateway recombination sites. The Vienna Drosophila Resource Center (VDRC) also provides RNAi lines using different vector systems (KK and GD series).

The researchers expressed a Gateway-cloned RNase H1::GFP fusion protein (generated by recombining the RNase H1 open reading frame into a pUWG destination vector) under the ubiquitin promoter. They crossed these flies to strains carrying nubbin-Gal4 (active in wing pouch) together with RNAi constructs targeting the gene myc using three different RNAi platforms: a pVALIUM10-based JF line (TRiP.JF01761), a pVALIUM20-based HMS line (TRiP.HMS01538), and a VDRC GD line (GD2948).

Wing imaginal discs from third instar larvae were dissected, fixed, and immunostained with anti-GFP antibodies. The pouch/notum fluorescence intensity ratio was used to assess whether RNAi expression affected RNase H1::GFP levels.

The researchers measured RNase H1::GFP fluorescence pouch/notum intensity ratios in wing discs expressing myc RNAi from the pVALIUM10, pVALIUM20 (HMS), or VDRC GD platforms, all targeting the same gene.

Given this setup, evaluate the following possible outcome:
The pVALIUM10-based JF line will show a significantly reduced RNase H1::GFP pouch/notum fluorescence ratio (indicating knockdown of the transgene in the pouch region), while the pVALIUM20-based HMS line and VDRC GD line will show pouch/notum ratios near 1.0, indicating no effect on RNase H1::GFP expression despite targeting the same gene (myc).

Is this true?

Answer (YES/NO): YES